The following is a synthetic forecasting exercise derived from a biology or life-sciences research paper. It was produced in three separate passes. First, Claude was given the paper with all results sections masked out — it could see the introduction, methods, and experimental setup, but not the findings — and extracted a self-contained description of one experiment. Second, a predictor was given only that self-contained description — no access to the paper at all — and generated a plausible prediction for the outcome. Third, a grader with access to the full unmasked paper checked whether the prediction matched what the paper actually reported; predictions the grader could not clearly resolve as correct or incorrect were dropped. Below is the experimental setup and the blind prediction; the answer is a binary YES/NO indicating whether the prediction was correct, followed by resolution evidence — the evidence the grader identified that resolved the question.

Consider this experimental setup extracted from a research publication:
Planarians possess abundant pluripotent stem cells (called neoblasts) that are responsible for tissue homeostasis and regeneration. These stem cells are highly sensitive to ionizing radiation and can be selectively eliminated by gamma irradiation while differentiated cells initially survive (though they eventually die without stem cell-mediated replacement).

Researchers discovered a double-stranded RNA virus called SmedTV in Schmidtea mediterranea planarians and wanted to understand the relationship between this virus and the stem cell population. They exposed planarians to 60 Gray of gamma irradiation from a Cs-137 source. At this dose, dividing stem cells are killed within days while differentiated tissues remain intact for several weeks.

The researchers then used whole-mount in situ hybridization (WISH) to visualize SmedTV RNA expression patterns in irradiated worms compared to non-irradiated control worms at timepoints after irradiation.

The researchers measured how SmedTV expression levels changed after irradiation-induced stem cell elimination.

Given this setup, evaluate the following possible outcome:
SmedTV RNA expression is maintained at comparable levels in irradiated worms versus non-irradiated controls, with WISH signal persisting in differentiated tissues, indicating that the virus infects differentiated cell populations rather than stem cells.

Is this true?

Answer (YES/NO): YES